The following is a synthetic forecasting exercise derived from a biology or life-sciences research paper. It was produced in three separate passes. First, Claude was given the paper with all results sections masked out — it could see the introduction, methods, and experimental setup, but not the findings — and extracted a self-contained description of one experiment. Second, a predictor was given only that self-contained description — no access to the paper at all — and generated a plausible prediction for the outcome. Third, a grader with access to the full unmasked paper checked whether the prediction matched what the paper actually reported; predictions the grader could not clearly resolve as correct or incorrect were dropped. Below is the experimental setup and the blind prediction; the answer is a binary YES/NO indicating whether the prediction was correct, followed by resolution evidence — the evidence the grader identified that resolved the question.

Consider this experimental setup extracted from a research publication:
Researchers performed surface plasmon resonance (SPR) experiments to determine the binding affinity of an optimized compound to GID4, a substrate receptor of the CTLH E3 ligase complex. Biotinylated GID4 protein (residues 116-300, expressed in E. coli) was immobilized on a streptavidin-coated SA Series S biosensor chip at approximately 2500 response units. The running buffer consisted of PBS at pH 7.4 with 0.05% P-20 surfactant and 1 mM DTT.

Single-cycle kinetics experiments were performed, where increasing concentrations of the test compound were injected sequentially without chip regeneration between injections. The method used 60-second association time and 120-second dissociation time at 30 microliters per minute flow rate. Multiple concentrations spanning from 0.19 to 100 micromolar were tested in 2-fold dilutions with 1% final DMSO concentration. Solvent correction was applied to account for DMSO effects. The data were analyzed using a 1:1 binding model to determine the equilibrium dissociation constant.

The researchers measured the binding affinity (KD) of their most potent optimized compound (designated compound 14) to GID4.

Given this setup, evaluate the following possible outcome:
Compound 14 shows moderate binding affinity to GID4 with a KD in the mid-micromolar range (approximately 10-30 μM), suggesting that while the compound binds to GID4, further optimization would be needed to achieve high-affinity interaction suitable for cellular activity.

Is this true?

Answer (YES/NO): NO